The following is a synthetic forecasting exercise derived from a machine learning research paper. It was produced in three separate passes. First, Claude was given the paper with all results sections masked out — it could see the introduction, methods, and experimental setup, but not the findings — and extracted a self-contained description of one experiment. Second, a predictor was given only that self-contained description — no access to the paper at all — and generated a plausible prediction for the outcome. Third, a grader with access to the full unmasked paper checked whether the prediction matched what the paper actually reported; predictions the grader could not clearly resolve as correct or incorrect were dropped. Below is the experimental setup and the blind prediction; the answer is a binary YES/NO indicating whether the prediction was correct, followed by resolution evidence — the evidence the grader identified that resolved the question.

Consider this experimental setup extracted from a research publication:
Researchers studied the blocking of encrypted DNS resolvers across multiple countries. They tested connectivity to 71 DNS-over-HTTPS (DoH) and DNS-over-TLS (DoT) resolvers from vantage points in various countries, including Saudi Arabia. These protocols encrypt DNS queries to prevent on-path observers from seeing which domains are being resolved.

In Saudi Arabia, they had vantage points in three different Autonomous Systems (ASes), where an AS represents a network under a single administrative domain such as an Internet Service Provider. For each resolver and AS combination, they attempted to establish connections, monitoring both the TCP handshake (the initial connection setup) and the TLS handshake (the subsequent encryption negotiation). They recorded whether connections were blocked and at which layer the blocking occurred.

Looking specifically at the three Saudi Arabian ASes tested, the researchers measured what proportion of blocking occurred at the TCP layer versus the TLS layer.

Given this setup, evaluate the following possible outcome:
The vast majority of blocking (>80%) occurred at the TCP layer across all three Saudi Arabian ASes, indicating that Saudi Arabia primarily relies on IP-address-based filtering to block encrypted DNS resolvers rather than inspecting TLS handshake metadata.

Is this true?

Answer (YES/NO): NO